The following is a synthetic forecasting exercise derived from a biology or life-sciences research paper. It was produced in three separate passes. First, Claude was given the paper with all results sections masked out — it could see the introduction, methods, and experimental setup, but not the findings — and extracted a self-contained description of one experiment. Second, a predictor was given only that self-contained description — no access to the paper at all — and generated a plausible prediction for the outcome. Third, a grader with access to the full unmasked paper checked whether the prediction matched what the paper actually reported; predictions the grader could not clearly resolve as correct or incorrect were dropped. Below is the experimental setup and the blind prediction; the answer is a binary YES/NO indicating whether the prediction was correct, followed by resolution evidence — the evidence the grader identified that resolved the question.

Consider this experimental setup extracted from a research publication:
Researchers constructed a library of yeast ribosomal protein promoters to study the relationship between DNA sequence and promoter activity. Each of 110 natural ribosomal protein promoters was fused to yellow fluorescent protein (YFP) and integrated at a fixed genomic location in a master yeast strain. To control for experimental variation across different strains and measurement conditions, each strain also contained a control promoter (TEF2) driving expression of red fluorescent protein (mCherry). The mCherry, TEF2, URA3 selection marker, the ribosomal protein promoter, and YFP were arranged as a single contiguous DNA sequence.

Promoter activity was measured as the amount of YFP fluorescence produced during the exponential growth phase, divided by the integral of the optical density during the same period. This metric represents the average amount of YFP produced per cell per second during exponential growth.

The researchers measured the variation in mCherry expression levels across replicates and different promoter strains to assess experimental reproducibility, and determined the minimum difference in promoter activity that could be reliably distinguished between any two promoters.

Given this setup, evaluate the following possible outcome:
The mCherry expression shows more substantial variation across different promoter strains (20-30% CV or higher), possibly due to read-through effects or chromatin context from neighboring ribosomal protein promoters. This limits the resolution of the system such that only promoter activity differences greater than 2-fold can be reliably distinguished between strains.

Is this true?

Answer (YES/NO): NO